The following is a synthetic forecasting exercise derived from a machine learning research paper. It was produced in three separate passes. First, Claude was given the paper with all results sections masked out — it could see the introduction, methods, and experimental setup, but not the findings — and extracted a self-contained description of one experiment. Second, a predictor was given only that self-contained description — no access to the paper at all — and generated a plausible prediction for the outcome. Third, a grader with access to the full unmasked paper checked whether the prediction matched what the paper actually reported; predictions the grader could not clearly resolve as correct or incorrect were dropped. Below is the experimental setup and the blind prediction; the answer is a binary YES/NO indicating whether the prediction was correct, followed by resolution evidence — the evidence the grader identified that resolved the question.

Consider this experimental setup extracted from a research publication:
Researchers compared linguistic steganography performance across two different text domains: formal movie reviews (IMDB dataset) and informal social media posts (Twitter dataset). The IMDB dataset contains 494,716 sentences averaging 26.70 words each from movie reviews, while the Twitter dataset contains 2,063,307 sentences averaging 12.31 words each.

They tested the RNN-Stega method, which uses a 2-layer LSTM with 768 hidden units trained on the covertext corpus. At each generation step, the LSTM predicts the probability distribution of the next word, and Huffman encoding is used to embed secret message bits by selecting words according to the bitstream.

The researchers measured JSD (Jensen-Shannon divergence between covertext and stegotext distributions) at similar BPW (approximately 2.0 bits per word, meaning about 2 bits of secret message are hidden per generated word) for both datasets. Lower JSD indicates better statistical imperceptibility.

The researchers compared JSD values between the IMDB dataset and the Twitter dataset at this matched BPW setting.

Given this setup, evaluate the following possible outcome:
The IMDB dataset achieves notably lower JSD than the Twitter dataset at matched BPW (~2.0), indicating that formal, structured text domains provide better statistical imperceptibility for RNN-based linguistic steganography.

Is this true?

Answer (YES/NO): YES